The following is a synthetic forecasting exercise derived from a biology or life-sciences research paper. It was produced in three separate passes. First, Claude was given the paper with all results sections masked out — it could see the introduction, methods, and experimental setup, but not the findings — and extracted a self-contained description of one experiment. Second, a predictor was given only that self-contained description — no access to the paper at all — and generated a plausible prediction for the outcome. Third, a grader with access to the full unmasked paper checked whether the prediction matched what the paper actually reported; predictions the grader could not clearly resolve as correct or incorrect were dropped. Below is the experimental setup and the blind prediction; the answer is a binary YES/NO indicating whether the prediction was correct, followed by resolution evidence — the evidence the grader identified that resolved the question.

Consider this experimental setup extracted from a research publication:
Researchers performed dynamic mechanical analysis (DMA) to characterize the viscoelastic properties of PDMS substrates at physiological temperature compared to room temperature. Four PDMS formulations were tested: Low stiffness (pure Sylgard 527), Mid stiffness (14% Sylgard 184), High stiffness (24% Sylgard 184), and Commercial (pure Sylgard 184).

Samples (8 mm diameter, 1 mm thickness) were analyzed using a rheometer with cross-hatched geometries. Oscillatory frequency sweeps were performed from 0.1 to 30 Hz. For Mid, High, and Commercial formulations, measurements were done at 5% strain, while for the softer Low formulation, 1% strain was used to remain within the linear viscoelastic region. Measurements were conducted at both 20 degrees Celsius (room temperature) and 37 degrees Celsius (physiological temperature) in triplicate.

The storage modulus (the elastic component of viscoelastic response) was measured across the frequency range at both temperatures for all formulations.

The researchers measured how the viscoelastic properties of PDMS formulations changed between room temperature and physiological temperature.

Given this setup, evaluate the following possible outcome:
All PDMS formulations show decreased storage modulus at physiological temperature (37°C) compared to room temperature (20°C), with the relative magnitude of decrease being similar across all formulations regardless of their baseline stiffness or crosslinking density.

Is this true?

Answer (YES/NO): NO